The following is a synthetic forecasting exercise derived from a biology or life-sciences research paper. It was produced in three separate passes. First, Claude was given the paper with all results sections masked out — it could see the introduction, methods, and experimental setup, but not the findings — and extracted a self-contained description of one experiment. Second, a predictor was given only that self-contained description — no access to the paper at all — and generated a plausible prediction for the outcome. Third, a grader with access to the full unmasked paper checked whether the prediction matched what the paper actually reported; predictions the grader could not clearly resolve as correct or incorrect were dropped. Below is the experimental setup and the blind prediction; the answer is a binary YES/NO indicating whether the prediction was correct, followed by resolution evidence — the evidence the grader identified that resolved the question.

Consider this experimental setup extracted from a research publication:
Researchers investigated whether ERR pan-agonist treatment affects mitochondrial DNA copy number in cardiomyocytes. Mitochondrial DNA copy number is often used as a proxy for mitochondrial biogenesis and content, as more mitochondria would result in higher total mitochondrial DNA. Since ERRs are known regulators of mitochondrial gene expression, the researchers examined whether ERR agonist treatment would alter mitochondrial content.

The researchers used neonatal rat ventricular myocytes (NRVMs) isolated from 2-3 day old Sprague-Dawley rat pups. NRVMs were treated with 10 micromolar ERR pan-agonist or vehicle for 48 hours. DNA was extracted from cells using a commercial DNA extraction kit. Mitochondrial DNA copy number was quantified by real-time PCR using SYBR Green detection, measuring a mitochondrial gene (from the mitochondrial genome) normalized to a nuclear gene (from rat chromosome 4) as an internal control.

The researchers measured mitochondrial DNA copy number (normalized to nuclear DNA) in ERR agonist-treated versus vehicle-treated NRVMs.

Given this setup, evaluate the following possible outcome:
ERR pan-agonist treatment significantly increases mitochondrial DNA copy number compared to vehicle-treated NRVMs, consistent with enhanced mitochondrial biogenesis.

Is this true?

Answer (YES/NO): NO